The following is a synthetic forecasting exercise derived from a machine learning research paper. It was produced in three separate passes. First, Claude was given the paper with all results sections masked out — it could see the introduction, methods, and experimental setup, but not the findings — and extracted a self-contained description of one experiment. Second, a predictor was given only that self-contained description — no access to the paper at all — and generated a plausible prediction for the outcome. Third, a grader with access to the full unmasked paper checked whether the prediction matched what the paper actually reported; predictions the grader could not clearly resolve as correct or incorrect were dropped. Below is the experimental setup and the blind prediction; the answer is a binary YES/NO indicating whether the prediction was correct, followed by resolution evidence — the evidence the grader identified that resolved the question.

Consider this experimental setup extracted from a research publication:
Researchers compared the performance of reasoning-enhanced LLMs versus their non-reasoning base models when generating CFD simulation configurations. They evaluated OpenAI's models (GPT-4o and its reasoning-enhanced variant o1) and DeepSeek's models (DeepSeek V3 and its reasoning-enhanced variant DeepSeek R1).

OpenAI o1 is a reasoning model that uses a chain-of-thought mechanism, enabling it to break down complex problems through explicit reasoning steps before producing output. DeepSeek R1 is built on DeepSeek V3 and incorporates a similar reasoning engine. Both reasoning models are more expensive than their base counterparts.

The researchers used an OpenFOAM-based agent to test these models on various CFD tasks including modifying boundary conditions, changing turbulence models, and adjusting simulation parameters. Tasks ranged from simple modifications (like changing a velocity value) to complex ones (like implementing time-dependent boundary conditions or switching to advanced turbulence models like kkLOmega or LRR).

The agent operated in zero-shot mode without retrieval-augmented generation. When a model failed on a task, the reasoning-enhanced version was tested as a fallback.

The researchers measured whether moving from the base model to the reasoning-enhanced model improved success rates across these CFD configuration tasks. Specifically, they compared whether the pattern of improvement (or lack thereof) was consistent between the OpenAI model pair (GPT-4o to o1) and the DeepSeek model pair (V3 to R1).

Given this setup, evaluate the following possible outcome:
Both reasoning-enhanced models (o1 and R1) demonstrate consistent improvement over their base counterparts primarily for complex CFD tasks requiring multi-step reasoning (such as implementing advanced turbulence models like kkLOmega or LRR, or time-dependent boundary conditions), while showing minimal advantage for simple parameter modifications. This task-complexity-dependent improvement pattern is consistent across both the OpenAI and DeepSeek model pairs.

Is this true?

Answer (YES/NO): NO